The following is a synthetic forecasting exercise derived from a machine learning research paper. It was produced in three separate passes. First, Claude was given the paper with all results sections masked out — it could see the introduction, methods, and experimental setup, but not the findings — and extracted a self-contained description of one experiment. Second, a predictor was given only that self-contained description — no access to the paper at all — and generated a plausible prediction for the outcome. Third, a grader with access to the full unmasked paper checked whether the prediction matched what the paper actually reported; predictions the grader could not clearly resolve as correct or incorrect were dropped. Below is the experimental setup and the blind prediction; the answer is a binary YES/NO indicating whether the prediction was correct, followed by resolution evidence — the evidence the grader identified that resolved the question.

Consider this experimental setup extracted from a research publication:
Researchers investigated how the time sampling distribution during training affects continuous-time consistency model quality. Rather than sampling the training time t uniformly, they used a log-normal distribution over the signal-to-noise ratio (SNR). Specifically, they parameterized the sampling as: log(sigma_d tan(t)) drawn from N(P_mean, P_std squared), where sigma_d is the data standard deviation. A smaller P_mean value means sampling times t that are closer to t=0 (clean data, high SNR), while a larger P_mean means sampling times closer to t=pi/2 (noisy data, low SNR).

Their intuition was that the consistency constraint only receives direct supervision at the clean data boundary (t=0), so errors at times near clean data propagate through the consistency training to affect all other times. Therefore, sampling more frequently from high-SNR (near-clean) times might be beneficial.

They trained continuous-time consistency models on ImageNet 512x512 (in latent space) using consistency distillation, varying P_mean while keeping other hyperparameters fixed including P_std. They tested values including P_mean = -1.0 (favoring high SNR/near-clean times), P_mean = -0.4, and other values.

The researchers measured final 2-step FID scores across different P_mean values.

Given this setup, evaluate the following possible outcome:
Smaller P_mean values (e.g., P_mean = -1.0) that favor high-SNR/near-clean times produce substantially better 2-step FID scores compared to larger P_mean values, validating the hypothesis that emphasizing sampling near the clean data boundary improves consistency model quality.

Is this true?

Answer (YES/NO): YES